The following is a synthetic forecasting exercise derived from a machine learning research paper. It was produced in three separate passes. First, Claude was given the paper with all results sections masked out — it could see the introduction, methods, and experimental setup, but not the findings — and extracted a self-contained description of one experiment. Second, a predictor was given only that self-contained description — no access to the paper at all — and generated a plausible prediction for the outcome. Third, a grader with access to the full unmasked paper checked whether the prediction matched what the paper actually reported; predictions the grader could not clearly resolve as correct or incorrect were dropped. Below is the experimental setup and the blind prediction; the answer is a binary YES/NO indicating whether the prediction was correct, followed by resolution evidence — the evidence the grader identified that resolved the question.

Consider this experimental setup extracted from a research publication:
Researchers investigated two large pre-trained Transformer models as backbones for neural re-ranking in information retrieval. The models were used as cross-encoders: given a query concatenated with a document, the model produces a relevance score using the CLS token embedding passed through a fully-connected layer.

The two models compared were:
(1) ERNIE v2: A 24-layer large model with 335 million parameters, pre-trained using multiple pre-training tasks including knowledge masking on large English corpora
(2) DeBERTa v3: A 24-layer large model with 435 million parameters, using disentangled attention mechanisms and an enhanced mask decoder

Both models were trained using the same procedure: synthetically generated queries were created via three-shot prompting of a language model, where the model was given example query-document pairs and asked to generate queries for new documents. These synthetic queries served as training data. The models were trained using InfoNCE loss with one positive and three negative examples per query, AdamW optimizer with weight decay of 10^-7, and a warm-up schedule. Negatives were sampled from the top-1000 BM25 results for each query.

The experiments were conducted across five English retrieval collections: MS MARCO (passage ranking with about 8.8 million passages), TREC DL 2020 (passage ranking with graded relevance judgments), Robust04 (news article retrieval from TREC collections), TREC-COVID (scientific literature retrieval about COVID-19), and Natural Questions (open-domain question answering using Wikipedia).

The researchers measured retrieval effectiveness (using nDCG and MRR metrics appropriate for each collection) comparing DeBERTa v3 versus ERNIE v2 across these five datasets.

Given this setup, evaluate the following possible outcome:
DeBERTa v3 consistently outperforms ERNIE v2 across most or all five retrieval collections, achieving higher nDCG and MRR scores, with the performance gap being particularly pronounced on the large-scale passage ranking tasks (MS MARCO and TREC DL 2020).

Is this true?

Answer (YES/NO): YES